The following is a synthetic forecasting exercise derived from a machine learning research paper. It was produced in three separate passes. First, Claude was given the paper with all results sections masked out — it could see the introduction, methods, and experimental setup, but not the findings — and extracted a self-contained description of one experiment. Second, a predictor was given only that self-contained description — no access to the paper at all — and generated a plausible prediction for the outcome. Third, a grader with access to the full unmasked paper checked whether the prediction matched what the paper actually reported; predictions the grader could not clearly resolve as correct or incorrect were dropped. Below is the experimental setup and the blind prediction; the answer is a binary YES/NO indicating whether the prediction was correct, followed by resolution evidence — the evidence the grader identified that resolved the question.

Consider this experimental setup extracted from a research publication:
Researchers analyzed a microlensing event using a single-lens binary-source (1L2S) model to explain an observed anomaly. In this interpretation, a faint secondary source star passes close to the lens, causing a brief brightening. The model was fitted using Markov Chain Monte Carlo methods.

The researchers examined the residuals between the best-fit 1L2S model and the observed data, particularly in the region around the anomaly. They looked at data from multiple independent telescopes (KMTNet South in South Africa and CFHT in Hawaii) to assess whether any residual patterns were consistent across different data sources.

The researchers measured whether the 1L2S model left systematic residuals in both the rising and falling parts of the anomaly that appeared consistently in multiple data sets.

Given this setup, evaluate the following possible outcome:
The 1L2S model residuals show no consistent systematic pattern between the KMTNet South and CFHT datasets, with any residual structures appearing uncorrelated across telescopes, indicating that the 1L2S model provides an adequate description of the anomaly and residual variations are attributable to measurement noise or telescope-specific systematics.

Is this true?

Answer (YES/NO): NO